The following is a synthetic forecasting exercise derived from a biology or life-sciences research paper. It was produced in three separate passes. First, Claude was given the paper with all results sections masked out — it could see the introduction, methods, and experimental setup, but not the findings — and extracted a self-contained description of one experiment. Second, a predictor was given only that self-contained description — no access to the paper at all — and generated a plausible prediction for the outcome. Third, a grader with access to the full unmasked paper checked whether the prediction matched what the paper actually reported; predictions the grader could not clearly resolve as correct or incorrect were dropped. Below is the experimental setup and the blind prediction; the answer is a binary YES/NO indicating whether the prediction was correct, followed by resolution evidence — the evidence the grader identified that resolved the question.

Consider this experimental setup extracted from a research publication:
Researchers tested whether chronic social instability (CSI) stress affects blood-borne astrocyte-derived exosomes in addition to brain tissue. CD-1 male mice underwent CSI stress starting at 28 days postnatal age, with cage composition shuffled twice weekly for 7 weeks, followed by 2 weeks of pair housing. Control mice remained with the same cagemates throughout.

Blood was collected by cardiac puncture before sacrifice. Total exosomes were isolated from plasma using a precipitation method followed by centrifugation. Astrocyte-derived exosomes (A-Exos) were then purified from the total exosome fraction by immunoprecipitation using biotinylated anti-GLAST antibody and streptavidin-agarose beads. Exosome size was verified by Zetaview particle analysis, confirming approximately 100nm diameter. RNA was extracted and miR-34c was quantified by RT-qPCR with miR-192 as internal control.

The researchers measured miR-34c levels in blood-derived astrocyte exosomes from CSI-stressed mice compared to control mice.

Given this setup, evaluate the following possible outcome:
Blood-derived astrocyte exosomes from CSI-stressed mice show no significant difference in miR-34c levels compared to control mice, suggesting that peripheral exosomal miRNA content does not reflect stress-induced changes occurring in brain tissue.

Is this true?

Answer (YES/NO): NO